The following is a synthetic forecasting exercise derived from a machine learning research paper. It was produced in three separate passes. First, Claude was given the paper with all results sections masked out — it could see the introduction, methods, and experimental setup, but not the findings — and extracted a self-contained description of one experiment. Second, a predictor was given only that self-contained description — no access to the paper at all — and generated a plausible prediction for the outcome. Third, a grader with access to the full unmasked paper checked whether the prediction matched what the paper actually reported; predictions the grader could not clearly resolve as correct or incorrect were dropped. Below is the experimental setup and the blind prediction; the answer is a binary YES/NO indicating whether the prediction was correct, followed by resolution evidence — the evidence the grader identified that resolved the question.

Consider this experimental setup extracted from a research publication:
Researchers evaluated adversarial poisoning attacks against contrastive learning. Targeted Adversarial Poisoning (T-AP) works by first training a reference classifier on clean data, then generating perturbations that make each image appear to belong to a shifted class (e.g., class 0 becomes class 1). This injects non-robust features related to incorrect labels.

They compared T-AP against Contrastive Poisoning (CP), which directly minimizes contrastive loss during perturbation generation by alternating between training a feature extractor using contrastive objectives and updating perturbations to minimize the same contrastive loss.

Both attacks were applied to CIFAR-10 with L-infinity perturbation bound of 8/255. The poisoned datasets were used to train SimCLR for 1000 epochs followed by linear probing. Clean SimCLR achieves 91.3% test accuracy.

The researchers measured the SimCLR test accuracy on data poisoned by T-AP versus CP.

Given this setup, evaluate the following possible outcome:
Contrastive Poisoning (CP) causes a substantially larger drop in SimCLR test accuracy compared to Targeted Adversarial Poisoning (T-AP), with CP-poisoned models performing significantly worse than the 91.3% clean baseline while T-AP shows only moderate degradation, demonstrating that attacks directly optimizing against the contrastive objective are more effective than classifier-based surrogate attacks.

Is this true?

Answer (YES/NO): NO